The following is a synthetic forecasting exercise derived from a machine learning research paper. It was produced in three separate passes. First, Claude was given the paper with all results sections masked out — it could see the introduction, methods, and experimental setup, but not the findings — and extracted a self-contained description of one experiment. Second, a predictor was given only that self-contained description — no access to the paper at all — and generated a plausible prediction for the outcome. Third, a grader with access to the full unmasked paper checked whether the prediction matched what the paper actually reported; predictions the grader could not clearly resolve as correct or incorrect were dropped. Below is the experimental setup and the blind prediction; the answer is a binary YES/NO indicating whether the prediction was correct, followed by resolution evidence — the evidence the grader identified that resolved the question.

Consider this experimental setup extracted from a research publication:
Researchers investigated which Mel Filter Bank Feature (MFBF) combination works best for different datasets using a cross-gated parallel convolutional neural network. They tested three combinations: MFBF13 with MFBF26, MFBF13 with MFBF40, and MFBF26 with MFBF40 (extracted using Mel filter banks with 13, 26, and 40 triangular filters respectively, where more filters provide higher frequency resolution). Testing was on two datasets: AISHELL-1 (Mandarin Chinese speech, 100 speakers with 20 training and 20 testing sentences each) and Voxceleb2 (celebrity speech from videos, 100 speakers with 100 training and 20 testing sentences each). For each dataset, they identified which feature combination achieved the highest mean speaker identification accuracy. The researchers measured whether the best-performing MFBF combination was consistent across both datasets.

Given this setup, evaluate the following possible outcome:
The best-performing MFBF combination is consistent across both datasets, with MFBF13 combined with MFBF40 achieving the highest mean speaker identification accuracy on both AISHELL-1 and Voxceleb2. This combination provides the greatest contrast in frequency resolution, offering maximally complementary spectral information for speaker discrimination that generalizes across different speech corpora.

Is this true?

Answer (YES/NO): NO